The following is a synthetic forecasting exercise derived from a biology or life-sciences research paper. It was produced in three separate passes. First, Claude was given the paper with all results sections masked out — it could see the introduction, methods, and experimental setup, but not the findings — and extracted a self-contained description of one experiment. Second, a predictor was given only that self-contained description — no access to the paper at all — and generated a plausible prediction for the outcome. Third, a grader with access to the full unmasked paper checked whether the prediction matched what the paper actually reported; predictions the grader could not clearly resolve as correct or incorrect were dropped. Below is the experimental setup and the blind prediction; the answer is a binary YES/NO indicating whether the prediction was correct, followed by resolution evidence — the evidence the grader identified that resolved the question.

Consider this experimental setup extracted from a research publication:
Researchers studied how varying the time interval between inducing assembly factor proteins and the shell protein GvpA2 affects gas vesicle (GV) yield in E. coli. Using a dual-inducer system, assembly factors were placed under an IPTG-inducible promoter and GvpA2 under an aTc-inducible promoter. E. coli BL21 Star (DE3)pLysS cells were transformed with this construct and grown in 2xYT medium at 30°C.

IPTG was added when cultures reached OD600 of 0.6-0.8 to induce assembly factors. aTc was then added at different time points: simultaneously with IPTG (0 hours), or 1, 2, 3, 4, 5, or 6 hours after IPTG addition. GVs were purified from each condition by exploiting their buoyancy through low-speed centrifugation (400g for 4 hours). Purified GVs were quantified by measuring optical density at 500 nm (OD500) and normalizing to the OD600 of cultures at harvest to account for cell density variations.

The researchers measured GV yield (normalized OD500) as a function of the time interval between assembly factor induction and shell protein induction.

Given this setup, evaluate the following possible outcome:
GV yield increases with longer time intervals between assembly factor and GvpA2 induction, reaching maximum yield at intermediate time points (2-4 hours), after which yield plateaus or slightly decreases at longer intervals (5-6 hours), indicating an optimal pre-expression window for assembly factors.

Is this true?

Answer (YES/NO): NO